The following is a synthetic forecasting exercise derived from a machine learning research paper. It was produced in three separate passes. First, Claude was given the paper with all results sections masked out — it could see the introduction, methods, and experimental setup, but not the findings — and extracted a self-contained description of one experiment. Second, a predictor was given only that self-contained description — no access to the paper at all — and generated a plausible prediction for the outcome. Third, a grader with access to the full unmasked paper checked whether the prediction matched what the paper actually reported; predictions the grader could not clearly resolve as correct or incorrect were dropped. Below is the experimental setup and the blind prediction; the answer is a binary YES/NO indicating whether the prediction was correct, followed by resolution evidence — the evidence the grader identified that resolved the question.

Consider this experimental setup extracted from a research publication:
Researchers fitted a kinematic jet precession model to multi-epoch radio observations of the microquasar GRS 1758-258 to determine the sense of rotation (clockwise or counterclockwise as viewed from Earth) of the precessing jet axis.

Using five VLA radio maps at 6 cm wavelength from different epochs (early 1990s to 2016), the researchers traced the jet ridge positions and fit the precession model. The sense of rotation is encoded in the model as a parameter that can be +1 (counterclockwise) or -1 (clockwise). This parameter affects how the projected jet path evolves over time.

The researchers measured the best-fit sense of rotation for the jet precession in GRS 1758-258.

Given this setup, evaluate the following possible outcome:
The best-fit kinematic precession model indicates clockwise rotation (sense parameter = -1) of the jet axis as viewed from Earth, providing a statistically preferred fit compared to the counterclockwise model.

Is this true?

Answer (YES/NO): YES